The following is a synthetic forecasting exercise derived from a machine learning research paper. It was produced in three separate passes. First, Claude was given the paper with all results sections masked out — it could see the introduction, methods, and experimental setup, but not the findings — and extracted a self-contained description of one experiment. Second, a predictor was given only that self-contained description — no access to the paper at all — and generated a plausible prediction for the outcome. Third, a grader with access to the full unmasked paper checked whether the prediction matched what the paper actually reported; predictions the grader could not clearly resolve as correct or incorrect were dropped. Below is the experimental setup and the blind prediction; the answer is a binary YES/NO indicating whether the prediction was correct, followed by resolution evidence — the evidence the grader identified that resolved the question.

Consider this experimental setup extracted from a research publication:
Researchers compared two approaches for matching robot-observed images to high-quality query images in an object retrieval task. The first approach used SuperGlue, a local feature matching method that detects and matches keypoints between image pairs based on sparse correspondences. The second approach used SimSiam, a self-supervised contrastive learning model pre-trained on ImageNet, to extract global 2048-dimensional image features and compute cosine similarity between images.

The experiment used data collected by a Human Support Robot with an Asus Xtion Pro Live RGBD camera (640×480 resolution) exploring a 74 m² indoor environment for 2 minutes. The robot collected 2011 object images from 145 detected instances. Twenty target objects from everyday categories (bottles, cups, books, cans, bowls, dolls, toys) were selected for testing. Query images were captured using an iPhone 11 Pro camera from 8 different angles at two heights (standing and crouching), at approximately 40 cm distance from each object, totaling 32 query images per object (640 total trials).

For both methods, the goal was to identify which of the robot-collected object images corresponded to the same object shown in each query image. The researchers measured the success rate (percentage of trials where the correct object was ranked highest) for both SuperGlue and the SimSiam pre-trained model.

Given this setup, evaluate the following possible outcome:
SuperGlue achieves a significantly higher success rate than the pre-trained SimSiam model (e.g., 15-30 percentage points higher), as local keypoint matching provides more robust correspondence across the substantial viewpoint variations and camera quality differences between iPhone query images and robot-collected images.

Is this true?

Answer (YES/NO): NO